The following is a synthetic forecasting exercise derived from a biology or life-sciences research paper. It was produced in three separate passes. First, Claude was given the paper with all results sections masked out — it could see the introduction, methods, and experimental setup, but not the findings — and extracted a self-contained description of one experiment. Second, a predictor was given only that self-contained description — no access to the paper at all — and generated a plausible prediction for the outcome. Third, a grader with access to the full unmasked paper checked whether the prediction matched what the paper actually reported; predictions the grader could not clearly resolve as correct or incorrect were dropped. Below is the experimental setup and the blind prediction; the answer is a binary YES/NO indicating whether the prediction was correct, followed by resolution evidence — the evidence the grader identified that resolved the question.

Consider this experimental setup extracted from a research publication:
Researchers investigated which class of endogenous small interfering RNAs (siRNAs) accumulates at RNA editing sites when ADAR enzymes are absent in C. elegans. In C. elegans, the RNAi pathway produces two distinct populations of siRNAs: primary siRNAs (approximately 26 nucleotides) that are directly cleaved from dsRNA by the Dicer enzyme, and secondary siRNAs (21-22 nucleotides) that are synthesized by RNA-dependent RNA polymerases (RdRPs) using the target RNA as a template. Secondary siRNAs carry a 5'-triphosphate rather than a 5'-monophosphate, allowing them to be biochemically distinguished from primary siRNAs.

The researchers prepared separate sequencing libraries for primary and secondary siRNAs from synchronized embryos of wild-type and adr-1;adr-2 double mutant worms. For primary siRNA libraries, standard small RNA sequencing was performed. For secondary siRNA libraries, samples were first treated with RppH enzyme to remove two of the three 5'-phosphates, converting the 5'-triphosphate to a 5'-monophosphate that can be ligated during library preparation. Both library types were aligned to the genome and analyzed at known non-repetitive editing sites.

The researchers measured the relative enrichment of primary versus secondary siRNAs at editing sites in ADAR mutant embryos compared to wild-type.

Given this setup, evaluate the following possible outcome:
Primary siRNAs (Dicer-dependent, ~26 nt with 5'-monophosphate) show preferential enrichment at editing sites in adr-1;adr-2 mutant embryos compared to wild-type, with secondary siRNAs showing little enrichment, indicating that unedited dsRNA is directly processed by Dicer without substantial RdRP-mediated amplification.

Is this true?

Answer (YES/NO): NO